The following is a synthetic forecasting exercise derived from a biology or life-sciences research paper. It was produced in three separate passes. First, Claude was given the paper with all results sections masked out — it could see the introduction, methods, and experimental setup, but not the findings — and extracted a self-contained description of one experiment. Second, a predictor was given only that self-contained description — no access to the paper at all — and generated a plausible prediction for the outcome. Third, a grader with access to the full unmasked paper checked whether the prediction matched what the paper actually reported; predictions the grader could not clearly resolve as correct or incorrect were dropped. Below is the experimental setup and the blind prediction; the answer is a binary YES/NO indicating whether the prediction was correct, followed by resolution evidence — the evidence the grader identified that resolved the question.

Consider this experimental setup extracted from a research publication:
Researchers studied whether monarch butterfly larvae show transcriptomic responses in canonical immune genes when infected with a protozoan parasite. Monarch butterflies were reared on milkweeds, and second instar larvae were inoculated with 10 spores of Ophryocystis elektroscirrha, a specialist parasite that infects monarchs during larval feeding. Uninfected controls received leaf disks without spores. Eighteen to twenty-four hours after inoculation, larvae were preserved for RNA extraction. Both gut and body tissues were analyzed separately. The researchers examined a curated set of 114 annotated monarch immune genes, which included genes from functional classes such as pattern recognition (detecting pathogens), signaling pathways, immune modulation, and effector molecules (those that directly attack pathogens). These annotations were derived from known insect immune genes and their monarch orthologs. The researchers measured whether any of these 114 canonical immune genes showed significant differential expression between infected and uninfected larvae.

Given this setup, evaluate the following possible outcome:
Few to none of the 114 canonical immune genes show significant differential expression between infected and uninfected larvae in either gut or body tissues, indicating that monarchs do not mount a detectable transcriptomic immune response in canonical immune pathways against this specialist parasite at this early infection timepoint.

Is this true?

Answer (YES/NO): YES